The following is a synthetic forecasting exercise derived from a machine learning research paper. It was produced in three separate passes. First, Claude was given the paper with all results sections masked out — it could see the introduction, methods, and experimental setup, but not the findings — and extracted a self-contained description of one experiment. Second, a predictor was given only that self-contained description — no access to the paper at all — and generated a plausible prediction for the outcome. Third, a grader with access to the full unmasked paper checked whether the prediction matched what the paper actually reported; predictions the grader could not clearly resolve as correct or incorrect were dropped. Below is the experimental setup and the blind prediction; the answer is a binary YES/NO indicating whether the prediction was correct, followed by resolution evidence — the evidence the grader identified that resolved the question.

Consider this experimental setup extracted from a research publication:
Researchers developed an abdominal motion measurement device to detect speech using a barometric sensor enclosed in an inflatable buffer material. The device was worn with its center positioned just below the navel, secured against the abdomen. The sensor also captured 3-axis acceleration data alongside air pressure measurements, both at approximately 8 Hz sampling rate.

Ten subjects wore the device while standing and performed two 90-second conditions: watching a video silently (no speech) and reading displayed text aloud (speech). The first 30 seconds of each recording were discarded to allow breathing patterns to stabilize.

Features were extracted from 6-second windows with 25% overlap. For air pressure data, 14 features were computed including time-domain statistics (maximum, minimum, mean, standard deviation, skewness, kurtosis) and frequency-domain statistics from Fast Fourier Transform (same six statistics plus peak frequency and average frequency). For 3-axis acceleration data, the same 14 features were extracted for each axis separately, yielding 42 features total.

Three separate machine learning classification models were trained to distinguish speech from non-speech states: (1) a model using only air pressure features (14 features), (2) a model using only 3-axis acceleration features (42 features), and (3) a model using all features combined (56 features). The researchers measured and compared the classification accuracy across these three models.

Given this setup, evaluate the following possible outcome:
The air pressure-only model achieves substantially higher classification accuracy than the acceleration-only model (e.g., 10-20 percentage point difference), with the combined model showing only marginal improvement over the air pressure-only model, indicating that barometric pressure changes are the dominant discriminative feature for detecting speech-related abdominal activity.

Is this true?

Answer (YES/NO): NO